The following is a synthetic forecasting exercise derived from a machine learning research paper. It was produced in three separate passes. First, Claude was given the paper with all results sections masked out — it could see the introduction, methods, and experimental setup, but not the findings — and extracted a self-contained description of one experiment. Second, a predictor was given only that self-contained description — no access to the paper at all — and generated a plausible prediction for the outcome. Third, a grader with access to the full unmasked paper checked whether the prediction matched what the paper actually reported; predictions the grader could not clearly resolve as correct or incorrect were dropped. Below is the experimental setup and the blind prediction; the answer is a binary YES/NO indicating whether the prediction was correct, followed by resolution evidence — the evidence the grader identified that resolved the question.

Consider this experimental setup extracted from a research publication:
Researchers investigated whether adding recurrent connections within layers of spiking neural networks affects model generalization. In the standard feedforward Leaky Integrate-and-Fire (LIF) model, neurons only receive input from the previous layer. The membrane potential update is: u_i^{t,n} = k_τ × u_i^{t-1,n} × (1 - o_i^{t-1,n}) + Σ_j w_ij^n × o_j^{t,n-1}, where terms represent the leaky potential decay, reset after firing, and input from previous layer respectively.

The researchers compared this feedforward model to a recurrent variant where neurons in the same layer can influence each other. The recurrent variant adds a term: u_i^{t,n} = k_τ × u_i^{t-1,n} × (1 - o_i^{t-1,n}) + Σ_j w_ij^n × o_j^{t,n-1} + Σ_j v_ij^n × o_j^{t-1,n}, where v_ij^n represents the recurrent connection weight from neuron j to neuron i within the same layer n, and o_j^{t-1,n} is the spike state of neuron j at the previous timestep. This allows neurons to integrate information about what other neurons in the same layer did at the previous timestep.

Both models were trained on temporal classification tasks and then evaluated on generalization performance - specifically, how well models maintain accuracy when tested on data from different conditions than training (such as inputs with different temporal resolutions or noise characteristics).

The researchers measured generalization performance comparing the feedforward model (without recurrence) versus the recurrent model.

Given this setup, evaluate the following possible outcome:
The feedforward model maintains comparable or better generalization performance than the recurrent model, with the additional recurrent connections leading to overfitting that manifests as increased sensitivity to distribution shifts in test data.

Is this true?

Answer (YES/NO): YES